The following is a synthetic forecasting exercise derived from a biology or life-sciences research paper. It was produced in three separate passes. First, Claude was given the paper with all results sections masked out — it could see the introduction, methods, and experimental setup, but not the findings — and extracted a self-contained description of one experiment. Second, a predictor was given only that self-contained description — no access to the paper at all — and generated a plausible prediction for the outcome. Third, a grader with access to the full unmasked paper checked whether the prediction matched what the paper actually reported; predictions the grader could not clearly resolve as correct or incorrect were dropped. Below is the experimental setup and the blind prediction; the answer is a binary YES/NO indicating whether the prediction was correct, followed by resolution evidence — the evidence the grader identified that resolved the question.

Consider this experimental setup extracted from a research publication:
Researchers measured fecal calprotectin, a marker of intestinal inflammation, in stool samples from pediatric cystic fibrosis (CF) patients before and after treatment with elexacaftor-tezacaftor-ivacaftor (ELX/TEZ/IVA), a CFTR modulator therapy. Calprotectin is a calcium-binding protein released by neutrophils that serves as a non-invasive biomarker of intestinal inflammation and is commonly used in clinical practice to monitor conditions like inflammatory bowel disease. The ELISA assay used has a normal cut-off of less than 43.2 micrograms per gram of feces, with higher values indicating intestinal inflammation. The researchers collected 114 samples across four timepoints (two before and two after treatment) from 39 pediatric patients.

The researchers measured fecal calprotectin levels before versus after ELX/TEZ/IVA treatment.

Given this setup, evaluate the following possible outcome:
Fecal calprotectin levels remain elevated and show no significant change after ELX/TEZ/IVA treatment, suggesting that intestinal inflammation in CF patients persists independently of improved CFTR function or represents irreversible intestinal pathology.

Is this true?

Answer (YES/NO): NO